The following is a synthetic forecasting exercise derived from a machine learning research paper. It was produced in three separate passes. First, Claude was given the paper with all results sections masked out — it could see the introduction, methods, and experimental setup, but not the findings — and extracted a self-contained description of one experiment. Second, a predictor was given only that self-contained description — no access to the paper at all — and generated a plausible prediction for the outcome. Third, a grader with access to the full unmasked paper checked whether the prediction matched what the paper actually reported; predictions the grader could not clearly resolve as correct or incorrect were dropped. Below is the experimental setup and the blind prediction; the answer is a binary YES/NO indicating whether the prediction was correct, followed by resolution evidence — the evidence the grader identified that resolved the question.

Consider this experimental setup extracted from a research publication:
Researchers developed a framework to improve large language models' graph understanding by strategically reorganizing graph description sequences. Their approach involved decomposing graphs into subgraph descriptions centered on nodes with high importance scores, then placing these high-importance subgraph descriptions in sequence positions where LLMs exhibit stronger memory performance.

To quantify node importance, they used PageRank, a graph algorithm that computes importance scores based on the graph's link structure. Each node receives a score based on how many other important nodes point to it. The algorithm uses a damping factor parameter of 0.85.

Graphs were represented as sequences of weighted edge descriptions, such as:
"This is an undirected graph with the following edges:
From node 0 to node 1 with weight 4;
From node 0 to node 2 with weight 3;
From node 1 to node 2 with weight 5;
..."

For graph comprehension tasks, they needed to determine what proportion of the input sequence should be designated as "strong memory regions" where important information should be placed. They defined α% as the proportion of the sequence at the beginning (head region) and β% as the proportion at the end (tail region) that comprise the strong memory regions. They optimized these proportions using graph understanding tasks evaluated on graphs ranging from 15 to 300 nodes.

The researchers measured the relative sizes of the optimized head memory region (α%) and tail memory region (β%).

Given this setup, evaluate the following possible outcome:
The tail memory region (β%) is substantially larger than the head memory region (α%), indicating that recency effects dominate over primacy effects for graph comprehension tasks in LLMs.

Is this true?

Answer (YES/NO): YES